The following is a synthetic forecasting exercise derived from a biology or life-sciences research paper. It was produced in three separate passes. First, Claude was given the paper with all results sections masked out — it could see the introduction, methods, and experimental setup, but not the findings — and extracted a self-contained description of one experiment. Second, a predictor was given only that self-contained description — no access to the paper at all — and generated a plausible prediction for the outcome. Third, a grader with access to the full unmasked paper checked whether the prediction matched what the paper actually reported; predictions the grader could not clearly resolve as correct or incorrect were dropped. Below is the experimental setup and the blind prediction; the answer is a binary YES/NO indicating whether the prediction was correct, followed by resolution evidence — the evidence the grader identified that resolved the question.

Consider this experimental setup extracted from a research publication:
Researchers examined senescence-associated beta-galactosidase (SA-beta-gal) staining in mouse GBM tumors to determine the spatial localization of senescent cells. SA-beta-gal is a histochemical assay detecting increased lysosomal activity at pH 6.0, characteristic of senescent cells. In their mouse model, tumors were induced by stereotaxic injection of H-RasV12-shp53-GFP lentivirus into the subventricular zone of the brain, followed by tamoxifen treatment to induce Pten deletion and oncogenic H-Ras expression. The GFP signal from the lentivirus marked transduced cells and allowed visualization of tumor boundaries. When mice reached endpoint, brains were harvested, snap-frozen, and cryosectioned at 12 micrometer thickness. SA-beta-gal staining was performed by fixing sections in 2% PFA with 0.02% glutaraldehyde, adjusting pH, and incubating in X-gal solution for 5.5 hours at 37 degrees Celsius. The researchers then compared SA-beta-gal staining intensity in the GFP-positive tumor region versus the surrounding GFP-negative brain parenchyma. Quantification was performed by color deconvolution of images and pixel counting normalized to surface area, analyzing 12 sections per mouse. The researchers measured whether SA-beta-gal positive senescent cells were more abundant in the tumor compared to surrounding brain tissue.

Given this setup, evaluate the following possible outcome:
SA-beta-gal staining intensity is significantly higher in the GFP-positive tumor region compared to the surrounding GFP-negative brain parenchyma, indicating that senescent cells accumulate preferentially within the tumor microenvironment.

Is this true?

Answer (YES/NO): YES